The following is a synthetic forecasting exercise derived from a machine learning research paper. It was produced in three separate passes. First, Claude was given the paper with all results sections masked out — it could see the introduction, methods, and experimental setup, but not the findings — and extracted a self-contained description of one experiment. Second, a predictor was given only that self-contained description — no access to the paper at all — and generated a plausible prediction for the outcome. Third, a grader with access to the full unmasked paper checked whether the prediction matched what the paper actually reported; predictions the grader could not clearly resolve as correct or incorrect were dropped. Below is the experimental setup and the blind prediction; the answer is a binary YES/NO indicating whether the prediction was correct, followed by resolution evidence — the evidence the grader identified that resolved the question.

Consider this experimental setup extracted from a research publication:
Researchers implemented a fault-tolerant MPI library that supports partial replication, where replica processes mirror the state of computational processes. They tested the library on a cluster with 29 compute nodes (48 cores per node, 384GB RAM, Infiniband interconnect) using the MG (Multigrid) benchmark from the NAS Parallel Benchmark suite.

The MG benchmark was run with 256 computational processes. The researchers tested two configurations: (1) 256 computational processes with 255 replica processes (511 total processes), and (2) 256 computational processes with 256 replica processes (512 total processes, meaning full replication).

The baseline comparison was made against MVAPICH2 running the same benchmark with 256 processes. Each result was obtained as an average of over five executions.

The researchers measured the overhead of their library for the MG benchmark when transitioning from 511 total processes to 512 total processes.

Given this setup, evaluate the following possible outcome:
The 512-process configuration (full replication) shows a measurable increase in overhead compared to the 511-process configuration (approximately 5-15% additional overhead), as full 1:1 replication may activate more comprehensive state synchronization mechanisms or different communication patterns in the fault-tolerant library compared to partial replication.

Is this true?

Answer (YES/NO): NO